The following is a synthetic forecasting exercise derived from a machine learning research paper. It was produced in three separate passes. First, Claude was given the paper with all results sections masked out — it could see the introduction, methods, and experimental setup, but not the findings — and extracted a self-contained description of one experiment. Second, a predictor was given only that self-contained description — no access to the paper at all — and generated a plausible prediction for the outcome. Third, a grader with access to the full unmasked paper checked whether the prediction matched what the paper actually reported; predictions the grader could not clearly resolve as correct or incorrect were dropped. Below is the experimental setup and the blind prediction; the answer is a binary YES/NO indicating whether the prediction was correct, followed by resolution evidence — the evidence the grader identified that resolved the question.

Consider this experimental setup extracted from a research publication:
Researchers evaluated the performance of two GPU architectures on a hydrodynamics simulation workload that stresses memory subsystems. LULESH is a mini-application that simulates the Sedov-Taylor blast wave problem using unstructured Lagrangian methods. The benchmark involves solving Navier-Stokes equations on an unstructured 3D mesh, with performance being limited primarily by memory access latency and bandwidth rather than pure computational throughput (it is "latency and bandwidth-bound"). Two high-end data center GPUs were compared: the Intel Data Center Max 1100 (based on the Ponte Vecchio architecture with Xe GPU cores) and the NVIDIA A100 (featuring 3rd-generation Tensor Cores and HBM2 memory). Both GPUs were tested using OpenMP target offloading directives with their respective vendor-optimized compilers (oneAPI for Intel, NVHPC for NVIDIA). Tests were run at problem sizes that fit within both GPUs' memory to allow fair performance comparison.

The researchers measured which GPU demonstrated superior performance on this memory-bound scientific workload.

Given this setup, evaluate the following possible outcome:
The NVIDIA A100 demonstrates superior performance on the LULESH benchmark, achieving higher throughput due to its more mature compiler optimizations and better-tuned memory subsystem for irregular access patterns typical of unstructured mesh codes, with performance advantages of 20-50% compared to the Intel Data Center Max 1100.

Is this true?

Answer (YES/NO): NO